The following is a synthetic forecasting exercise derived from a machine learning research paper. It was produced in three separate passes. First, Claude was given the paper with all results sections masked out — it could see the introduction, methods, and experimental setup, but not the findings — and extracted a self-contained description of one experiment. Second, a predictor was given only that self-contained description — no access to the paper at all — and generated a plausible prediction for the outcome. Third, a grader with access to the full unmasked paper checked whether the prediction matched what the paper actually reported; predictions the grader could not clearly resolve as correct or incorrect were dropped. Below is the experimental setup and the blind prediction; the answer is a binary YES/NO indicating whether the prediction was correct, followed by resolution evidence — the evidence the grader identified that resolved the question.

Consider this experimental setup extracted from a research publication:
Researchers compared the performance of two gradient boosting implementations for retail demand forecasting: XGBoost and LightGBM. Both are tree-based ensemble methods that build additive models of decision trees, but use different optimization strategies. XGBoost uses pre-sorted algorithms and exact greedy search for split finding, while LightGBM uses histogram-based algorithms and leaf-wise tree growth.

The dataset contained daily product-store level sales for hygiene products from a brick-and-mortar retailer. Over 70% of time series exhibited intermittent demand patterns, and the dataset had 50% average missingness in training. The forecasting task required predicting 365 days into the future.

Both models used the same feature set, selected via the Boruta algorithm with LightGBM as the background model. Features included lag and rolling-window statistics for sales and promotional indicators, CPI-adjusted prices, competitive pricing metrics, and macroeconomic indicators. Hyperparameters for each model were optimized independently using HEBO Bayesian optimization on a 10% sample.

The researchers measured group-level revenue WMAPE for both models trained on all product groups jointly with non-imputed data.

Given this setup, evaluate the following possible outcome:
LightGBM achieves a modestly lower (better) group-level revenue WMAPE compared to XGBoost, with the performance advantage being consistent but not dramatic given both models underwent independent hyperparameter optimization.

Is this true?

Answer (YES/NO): YES